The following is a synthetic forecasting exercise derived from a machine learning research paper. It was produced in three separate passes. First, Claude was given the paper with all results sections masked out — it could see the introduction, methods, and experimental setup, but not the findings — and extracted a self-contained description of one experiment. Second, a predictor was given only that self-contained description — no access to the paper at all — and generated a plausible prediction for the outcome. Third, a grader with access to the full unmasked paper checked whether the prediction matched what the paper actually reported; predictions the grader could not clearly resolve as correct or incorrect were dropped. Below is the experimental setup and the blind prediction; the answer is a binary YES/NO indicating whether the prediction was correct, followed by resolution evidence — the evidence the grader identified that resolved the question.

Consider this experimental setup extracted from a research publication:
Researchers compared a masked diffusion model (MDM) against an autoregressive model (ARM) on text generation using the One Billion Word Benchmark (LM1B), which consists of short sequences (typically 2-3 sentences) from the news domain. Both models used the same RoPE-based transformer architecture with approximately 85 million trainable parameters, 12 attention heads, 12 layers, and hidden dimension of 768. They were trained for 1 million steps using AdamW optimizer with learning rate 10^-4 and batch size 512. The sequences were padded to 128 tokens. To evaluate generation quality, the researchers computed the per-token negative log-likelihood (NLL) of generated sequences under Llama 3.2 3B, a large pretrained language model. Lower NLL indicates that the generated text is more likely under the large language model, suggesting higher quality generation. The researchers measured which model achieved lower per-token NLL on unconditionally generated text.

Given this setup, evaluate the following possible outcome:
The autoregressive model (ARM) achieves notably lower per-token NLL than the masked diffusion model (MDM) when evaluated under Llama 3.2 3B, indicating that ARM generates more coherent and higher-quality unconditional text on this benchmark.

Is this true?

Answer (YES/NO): YES